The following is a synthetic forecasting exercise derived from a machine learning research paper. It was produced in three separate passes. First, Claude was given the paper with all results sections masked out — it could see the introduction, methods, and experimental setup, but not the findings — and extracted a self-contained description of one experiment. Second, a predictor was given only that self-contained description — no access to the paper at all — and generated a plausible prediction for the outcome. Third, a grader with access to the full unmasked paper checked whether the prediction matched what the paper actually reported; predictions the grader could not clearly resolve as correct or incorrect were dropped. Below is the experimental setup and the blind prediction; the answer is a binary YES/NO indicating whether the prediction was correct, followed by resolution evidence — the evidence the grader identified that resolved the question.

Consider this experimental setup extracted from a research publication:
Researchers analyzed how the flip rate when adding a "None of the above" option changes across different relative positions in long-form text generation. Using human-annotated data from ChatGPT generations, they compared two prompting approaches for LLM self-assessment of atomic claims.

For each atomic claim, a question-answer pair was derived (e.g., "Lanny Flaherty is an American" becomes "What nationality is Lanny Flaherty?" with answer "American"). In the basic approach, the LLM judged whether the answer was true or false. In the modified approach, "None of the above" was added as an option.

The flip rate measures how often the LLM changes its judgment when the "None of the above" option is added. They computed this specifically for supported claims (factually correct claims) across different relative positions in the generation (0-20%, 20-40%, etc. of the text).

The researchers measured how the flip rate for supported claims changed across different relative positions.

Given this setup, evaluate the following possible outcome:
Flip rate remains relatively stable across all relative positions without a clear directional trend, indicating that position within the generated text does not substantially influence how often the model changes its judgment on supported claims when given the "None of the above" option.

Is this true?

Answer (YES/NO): NO